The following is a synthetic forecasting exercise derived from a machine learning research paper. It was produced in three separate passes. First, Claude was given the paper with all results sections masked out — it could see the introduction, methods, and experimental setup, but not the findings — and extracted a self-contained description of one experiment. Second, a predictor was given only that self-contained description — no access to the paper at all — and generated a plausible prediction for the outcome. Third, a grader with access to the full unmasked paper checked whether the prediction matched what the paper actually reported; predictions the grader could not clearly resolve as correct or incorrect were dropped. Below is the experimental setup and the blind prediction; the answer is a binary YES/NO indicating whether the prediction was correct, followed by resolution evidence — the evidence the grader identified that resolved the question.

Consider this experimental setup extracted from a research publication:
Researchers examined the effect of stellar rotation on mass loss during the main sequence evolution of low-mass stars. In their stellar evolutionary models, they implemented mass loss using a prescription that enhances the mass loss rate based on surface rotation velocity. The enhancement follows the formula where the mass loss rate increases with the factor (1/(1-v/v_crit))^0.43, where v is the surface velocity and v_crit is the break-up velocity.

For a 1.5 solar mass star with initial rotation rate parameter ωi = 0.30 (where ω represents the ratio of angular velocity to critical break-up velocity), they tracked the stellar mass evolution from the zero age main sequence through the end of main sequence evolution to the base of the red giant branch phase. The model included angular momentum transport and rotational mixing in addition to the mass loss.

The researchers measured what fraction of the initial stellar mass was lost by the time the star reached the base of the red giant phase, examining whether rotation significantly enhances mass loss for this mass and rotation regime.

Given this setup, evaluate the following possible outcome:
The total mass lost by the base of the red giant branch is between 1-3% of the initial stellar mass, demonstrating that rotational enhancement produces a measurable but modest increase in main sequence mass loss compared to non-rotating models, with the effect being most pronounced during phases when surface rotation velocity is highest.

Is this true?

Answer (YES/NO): NO